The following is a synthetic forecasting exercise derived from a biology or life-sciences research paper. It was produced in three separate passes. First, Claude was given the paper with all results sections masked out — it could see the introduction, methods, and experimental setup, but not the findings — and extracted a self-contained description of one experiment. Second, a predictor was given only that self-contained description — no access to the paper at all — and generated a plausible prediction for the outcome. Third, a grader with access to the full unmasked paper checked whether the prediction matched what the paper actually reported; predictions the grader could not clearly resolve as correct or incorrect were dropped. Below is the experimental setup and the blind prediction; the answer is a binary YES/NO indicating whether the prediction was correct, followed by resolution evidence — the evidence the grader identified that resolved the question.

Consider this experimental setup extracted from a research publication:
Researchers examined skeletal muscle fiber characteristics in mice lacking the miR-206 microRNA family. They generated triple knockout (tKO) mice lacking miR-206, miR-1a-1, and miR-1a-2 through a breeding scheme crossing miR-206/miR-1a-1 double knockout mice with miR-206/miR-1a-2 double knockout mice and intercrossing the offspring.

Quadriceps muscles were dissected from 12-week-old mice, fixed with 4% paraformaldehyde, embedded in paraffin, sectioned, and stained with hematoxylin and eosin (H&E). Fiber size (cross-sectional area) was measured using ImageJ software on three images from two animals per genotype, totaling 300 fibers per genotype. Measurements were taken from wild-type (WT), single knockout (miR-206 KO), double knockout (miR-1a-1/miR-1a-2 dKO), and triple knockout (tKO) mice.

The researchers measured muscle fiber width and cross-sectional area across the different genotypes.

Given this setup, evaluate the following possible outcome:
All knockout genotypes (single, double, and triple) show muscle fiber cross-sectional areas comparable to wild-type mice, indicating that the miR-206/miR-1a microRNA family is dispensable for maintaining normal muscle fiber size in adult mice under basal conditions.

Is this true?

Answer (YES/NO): NO